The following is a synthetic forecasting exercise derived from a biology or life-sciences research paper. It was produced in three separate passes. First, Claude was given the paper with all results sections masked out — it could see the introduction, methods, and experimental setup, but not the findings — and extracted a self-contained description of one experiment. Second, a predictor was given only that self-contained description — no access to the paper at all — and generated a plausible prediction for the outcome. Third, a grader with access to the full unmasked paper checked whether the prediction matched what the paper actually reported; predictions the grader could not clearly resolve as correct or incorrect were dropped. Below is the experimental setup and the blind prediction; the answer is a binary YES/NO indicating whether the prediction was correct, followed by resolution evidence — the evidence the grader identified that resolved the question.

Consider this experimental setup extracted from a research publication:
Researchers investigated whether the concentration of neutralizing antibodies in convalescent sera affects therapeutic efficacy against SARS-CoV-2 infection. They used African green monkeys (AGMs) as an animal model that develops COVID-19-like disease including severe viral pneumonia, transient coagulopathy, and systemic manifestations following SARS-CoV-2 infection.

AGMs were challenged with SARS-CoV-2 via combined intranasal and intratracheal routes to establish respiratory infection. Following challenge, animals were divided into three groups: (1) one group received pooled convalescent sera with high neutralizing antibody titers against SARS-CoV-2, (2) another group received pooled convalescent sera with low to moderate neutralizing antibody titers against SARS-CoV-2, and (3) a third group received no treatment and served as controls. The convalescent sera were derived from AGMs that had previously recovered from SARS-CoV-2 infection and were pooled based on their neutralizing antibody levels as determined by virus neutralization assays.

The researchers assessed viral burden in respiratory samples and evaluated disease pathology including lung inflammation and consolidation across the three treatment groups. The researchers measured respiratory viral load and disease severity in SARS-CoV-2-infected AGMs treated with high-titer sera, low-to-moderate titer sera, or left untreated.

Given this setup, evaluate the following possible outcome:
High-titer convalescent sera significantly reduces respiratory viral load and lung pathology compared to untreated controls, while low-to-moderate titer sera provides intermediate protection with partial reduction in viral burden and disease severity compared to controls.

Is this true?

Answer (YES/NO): NO